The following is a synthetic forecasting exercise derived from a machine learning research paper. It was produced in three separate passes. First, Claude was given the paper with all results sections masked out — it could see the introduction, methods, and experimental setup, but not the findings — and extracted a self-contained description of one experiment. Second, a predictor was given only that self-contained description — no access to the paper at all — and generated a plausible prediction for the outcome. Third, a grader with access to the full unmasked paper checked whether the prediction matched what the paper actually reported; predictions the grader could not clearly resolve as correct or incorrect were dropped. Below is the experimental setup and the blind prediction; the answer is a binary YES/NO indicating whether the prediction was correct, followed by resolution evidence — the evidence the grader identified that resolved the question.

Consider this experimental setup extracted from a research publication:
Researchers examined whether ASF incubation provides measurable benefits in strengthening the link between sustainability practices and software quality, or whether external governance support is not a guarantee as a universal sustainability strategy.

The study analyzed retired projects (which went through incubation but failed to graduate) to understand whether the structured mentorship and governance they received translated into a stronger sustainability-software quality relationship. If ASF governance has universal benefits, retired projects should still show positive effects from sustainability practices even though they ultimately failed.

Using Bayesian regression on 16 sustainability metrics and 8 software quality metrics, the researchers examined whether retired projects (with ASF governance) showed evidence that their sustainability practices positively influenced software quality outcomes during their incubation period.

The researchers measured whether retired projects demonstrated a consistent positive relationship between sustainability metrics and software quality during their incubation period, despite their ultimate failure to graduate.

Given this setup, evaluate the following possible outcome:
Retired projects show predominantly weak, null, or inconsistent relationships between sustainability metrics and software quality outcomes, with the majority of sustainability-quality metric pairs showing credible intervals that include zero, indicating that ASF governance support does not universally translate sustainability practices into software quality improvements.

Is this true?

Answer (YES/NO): NO